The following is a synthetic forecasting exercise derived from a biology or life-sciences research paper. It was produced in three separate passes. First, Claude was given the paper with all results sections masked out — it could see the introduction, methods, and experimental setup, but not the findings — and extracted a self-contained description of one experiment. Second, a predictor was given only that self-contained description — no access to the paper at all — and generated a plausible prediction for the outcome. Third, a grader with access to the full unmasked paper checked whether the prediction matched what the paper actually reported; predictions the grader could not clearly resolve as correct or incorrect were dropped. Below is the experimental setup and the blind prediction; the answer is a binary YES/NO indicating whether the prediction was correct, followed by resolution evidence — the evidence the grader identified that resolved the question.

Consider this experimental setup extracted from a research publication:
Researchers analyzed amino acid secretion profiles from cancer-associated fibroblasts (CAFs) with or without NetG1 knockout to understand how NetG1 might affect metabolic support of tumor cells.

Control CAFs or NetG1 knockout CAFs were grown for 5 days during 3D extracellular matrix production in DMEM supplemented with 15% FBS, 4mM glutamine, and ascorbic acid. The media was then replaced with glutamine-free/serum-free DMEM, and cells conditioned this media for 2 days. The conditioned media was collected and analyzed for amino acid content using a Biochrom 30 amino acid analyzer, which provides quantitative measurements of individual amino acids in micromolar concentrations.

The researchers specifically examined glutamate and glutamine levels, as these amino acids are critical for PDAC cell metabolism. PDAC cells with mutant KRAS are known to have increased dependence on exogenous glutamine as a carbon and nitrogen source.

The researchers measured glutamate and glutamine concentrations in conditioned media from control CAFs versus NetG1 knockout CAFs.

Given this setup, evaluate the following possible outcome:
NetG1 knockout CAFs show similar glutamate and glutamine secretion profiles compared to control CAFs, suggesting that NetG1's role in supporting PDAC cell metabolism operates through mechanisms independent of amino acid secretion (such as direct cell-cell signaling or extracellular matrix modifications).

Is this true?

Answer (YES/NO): NO